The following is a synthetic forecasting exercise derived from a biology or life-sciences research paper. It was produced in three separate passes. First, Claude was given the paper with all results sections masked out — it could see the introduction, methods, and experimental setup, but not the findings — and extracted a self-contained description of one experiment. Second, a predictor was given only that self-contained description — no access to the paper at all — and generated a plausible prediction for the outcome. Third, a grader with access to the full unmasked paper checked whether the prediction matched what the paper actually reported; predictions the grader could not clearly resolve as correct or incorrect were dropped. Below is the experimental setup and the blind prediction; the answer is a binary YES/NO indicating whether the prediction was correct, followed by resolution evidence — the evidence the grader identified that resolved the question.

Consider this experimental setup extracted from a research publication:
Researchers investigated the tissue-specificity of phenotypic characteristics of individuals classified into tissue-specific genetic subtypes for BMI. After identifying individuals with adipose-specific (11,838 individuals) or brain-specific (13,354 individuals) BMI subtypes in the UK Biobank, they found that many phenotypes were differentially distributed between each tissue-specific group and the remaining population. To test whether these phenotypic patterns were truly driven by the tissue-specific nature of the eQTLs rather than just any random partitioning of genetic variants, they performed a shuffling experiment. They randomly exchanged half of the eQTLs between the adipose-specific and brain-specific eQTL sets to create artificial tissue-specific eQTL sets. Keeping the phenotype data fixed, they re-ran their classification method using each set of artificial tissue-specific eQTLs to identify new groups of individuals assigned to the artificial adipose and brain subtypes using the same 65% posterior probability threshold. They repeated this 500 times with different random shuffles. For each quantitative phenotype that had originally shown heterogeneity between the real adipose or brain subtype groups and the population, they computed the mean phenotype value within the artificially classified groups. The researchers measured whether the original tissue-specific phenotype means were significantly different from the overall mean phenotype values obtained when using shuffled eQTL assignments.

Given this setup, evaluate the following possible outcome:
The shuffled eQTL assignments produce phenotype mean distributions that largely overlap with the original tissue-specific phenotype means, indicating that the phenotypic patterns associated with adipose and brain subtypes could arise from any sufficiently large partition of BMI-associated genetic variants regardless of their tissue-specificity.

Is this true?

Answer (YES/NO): NO